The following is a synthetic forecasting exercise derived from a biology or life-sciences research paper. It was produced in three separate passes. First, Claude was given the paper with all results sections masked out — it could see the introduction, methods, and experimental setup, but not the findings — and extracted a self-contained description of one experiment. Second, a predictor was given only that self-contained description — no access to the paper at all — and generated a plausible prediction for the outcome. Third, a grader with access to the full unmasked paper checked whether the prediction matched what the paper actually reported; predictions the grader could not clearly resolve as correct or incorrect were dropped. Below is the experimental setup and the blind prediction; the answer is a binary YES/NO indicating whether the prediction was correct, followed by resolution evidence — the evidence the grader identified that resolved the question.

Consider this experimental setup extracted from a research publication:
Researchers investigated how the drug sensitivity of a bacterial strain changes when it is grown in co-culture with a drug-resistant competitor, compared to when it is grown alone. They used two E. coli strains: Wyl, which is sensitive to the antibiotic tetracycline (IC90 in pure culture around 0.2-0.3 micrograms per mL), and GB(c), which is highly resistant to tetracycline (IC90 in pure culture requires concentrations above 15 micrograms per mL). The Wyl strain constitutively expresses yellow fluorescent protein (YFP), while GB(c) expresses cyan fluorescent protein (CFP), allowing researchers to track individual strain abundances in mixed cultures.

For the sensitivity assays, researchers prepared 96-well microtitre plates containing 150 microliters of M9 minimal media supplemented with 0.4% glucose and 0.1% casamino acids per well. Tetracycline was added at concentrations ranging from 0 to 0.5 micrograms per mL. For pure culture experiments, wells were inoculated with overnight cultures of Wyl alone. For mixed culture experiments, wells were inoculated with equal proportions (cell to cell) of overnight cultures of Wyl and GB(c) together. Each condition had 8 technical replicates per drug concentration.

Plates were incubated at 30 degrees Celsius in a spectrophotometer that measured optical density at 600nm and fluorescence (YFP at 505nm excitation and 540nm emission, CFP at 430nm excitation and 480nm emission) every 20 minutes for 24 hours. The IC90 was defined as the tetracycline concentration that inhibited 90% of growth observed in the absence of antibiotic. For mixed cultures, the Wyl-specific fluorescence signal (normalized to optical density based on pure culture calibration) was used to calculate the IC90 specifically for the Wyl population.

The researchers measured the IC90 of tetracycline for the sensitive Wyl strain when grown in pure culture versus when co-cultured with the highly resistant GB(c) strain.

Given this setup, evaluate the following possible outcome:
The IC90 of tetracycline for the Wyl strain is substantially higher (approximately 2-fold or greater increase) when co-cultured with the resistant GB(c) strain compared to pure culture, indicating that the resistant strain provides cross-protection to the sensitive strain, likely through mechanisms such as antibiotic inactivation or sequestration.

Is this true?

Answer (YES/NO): NO